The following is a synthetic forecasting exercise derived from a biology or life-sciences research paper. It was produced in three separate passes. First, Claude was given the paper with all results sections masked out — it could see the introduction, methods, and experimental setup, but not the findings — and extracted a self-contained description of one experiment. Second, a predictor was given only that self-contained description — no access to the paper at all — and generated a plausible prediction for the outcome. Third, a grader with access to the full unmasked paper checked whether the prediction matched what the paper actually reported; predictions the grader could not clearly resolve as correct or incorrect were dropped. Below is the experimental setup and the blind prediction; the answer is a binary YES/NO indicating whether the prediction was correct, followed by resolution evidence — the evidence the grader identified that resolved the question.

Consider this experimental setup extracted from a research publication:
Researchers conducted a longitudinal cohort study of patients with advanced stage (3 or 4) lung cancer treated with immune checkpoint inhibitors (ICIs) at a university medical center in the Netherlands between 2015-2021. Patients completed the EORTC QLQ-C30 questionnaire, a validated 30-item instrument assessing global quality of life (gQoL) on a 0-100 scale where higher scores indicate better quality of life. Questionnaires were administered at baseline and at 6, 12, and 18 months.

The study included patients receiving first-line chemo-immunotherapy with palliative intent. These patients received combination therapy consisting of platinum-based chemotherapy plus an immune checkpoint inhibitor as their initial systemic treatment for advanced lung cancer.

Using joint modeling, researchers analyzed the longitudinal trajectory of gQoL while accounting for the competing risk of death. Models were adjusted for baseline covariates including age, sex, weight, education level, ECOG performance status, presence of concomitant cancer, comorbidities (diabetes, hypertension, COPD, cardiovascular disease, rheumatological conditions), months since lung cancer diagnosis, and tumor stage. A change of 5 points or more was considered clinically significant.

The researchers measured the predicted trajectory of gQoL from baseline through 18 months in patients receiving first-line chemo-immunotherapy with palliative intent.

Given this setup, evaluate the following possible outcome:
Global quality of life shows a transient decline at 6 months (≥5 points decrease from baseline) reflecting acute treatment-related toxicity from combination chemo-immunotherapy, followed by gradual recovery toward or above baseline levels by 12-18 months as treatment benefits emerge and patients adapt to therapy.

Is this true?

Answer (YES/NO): NO